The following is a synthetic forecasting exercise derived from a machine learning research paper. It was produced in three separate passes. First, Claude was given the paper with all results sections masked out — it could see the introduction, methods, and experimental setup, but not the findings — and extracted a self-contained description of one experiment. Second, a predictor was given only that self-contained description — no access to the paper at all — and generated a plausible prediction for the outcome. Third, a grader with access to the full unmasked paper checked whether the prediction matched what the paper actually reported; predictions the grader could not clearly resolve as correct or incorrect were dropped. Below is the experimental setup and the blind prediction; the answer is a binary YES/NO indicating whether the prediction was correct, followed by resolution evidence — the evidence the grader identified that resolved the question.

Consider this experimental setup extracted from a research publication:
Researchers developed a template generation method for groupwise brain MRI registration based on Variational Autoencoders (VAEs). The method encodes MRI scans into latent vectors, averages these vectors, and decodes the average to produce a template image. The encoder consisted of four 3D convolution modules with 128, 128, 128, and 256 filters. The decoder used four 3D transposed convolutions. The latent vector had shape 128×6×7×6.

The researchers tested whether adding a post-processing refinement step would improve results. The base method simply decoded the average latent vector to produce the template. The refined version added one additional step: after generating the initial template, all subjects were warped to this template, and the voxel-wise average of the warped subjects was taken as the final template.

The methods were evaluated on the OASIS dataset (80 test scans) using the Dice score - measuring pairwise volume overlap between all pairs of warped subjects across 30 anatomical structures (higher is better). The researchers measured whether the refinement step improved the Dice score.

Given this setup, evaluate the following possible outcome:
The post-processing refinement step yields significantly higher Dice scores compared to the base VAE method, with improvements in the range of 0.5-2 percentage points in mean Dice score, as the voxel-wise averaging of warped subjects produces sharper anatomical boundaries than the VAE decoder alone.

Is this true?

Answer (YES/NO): NO